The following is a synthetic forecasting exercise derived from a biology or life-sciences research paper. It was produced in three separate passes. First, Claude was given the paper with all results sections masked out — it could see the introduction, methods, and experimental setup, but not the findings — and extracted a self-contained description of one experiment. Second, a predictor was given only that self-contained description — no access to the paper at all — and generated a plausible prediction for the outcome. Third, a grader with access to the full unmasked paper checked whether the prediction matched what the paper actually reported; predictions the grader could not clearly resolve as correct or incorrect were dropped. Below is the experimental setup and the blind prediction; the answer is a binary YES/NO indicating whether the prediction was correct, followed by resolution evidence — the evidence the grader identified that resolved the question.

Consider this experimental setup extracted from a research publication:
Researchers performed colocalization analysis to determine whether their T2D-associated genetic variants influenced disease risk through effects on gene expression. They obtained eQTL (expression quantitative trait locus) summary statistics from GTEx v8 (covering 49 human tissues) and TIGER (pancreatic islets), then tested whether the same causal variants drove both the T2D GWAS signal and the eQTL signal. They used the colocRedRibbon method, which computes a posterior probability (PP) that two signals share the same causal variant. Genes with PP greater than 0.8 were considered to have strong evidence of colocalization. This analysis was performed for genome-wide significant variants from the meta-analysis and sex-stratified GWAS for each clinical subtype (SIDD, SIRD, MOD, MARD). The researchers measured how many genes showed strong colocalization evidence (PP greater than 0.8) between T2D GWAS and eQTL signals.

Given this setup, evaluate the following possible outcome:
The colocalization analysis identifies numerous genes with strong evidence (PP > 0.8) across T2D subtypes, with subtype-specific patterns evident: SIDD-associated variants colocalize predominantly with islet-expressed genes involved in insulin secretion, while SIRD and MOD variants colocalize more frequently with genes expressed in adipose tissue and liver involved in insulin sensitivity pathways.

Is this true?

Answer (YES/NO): NO